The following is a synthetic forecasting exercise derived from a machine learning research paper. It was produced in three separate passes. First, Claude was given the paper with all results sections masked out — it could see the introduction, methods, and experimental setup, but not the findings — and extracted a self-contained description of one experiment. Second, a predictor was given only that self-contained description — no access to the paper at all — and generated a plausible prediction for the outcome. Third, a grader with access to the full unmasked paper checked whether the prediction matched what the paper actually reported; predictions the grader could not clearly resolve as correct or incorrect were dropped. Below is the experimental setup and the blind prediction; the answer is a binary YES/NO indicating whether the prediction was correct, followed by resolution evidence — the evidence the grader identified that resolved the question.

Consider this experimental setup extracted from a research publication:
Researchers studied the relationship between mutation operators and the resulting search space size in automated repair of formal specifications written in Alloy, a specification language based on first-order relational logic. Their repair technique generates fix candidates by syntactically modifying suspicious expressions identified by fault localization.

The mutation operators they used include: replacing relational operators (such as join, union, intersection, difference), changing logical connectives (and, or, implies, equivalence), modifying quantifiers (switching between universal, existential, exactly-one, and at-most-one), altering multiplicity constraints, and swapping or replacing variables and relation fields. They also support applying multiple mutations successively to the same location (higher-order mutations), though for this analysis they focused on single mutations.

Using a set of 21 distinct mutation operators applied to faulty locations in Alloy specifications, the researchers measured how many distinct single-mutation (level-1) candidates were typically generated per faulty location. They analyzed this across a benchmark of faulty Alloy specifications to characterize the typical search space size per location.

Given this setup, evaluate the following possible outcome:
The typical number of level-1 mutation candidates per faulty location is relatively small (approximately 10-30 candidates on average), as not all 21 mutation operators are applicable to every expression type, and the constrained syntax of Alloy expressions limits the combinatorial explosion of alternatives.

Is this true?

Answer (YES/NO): NO